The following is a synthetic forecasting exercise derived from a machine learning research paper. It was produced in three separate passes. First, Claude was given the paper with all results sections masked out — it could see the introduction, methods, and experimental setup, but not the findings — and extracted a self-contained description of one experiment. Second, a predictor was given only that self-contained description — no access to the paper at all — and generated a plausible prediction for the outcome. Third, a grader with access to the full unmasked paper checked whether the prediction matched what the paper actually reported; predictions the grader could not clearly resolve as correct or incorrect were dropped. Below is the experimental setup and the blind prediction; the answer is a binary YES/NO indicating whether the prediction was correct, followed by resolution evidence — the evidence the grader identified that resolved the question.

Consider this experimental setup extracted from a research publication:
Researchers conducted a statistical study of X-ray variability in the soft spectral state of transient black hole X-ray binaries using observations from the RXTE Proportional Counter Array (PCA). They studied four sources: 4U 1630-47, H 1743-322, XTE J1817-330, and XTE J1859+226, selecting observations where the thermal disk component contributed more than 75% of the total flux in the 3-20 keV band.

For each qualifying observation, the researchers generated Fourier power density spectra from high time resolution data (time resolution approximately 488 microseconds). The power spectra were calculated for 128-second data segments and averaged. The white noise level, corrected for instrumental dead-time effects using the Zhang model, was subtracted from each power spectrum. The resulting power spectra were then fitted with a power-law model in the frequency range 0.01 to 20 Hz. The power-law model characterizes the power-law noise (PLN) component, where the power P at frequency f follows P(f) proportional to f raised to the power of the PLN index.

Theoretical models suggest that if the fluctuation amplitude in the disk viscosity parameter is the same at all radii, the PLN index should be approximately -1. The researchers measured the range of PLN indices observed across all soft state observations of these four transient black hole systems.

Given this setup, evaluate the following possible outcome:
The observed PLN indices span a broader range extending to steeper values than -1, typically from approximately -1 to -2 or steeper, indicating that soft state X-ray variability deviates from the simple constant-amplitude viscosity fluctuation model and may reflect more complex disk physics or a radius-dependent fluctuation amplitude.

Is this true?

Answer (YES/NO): NO